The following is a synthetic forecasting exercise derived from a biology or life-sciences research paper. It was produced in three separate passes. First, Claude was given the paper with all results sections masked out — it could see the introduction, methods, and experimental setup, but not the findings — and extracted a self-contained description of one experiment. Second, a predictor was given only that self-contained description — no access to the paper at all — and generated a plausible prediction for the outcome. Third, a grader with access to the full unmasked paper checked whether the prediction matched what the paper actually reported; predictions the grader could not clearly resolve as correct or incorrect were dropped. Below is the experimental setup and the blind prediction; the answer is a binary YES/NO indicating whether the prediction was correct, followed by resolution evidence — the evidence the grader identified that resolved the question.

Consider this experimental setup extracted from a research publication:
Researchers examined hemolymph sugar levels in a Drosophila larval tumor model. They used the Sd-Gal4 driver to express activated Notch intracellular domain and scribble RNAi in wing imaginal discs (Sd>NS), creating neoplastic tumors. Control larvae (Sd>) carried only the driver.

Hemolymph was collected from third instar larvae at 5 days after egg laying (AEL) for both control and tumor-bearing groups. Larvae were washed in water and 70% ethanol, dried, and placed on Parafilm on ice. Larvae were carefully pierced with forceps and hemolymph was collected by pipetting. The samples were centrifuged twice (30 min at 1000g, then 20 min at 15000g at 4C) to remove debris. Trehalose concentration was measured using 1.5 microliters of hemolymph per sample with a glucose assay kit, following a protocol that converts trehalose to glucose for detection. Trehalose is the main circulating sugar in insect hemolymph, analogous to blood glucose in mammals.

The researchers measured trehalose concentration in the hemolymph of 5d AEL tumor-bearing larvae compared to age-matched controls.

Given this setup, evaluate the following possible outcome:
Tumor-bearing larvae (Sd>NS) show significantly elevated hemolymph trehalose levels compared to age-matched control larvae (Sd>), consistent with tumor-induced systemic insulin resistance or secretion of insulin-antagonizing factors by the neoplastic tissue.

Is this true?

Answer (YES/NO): YES